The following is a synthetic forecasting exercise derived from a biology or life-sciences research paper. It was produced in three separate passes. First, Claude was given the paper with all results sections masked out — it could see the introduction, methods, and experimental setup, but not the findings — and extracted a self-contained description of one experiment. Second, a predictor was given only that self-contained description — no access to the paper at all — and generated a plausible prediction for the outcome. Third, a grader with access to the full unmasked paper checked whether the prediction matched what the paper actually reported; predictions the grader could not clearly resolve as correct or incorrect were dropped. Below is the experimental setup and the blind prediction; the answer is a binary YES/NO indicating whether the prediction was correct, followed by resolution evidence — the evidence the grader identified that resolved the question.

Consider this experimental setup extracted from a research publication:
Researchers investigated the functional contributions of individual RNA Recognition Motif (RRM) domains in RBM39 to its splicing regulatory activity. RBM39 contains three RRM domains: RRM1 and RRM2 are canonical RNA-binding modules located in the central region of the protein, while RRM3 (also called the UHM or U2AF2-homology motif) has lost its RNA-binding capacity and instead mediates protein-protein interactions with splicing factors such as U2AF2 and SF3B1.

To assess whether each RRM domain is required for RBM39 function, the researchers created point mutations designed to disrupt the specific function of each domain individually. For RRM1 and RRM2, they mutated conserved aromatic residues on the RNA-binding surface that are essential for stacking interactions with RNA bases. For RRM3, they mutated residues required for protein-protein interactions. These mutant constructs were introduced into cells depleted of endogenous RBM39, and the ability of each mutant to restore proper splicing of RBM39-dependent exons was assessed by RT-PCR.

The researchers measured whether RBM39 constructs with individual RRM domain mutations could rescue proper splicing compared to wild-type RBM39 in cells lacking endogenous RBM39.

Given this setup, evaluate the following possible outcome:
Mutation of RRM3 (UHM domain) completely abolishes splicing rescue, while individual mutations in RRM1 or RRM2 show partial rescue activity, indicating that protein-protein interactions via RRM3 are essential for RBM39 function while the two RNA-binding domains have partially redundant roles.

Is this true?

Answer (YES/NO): NO